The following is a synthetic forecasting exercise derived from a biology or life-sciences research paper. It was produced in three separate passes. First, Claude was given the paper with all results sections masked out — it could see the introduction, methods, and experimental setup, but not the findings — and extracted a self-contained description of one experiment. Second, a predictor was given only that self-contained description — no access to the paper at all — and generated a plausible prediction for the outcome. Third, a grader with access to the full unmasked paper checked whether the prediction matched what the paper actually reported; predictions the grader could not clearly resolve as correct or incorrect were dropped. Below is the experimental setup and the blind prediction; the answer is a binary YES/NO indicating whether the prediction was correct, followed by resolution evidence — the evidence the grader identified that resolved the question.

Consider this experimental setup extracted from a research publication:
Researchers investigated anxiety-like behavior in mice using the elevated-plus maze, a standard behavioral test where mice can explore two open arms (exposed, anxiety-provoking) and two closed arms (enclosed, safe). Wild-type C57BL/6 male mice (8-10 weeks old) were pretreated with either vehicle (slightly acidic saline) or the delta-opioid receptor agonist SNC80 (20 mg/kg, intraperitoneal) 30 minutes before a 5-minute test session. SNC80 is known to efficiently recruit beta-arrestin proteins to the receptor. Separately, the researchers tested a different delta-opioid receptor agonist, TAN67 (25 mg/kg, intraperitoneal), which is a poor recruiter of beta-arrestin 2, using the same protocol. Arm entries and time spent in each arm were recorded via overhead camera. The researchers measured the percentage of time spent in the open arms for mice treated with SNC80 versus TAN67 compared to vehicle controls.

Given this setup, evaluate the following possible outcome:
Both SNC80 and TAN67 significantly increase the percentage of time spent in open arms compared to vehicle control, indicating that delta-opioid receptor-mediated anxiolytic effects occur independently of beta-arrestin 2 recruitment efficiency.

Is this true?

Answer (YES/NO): NO